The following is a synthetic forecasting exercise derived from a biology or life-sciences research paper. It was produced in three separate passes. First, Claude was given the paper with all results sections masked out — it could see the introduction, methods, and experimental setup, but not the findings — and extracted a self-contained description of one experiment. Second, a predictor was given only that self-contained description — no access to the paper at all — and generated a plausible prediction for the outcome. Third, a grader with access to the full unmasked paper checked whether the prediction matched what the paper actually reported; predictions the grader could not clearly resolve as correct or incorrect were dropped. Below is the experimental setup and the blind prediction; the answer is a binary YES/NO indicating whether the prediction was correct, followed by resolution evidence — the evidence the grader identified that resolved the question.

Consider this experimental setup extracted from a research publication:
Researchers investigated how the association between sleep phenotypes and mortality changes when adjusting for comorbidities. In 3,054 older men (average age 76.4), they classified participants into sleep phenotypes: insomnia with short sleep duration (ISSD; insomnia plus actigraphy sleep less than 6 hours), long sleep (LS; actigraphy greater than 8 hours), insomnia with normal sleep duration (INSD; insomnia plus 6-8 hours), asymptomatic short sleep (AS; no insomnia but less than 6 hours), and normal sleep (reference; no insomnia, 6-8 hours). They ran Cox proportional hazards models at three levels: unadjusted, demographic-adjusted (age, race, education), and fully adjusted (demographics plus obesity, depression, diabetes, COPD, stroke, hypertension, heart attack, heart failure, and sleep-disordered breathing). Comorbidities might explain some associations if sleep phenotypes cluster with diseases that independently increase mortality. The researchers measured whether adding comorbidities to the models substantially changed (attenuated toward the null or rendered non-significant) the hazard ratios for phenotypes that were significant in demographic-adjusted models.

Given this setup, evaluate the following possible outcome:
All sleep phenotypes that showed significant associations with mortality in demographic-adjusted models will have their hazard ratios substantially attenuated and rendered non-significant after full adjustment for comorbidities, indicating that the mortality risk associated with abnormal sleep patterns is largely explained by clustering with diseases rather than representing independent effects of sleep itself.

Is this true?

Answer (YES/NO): YES